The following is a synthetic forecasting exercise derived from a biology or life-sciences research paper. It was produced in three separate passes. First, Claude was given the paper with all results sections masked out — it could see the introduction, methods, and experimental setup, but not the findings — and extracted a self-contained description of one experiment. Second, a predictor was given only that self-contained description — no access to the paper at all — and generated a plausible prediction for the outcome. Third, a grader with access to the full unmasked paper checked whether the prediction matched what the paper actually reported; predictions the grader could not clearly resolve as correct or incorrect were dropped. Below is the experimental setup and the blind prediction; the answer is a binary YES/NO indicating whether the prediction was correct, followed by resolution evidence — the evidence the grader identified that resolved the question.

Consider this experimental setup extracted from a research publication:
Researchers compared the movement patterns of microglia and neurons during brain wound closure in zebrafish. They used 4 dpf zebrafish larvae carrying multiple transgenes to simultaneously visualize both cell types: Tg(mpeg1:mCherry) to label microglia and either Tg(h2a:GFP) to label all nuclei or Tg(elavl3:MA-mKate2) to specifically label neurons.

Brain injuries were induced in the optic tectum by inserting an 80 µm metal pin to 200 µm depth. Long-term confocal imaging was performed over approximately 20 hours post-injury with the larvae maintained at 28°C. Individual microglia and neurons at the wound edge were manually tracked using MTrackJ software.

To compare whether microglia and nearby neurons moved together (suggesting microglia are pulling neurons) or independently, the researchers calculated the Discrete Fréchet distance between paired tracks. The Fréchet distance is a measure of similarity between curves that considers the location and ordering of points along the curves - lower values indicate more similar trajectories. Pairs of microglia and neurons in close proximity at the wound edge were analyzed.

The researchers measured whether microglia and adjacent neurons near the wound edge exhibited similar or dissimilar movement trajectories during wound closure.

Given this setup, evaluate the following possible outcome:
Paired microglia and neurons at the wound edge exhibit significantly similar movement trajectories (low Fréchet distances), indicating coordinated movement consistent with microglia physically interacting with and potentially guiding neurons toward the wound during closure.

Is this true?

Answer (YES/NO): YES